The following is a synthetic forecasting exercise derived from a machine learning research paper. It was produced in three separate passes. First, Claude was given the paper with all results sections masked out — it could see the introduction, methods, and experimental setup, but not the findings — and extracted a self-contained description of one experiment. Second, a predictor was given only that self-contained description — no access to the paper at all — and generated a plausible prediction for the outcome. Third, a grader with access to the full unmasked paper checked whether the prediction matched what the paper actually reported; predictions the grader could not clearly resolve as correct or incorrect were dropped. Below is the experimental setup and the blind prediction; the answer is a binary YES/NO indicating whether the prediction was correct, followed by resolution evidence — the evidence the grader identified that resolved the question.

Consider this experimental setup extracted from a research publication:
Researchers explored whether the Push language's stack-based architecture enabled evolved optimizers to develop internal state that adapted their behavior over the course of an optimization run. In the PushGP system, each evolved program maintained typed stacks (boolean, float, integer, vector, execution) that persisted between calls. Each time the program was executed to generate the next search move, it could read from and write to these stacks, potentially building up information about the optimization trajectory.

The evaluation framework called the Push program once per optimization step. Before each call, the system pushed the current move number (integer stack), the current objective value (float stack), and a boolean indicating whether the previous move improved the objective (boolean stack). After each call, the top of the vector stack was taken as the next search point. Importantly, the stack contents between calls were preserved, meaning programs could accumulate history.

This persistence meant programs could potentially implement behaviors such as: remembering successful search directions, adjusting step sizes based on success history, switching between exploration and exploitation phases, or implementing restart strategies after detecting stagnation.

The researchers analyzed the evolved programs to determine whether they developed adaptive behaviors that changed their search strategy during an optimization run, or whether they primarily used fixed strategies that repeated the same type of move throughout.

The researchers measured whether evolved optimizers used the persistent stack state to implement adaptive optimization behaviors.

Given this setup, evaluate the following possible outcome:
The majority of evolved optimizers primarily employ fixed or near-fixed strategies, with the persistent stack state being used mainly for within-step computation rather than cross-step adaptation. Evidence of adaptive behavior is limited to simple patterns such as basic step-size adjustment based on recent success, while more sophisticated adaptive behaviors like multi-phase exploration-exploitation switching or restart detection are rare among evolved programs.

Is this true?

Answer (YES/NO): NO